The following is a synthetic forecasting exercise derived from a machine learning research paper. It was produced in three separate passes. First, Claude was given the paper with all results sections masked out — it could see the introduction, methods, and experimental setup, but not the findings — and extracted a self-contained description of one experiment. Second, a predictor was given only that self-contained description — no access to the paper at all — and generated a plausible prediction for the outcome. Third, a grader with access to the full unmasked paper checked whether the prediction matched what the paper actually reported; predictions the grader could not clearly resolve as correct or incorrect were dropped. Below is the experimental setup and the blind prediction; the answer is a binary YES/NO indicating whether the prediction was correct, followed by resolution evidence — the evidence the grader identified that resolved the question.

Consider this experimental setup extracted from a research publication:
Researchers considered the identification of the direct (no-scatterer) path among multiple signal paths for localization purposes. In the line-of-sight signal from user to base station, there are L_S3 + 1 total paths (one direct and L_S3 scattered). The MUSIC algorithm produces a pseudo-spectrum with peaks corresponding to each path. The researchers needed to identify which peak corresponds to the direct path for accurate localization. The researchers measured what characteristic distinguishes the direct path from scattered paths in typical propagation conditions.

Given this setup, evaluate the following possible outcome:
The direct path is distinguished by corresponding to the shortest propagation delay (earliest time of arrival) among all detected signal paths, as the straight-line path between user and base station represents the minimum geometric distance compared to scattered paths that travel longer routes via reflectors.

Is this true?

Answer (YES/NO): NO